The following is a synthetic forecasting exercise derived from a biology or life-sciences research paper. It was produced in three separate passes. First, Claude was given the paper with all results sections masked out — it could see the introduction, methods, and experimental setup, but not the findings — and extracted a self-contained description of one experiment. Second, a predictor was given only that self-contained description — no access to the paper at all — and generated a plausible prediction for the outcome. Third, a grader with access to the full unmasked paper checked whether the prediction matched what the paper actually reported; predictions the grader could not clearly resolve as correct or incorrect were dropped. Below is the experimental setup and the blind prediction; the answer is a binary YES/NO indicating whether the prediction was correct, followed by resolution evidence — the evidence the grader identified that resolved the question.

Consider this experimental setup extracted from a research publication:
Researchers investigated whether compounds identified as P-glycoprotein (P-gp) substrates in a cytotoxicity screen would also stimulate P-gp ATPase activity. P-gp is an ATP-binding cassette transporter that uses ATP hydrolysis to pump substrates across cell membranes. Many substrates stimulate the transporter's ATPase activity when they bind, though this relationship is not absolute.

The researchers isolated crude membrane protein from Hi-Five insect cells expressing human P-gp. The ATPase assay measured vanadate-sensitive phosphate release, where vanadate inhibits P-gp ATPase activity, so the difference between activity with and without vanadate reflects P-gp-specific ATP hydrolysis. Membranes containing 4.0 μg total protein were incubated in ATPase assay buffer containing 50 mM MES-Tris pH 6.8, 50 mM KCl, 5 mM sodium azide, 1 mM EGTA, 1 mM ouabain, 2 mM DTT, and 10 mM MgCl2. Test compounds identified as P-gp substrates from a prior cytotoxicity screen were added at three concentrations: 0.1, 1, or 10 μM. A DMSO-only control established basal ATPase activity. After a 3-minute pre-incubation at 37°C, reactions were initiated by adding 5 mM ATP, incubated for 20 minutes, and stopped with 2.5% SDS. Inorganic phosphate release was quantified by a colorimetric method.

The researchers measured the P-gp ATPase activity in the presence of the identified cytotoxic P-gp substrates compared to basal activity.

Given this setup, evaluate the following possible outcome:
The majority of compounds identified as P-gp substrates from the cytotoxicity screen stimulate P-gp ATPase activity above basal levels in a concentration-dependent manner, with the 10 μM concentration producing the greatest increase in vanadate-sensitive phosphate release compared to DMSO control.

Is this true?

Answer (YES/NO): NO